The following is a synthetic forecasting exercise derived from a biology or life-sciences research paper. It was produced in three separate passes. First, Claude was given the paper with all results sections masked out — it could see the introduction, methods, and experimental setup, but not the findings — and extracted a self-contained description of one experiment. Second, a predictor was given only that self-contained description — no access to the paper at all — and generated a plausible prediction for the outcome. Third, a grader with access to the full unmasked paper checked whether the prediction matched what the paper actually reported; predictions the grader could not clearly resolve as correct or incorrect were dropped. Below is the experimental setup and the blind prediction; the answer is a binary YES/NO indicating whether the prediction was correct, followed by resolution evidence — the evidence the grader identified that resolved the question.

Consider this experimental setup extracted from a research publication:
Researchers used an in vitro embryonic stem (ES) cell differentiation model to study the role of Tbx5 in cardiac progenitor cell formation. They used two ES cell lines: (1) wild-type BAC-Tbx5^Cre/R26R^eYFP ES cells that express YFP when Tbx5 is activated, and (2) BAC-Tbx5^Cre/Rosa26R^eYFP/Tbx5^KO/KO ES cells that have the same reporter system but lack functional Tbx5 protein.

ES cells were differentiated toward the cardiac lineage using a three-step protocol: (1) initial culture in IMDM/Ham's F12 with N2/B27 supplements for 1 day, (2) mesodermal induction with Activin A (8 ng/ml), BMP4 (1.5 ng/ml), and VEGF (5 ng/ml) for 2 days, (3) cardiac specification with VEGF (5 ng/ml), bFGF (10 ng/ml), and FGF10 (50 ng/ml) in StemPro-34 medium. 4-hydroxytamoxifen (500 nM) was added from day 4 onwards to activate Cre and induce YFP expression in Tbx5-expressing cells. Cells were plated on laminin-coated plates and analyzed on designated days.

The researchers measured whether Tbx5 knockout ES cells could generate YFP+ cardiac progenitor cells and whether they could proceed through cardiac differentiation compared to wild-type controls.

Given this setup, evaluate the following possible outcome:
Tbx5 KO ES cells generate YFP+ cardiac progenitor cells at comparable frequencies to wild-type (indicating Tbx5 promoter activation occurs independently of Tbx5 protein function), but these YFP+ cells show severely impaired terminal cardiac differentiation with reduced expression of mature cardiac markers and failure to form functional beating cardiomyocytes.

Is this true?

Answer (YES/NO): NO